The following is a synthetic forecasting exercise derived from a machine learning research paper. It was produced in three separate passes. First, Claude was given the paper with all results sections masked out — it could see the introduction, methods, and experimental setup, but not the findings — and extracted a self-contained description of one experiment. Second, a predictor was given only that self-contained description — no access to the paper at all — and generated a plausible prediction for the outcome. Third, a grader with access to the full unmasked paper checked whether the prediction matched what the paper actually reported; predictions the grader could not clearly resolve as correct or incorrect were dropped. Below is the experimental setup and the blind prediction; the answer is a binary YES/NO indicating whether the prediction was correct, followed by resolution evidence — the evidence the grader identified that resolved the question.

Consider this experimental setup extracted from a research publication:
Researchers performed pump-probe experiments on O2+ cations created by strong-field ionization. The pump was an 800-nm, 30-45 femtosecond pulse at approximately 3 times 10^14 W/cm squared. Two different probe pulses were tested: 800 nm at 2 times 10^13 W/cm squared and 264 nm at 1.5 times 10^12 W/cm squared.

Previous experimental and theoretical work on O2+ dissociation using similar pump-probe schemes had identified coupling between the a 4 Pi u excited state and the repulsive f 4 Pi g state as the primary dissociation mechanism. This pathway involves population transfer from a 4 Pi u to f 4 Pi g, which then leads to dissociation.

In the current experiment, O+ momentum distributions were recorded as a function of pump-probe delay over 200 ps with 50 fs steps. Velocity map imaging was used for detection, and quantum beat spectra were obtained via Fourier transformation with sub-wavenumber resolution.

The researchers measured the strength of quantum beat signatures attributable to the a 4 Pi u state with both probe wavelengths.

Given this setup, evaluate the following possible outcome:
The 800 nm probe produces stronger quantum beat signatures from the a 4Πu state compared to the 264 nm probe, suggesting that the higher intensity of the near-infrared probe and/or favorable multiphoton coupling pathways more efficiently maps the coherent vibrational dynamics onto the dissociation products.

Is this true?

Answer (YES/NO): NO